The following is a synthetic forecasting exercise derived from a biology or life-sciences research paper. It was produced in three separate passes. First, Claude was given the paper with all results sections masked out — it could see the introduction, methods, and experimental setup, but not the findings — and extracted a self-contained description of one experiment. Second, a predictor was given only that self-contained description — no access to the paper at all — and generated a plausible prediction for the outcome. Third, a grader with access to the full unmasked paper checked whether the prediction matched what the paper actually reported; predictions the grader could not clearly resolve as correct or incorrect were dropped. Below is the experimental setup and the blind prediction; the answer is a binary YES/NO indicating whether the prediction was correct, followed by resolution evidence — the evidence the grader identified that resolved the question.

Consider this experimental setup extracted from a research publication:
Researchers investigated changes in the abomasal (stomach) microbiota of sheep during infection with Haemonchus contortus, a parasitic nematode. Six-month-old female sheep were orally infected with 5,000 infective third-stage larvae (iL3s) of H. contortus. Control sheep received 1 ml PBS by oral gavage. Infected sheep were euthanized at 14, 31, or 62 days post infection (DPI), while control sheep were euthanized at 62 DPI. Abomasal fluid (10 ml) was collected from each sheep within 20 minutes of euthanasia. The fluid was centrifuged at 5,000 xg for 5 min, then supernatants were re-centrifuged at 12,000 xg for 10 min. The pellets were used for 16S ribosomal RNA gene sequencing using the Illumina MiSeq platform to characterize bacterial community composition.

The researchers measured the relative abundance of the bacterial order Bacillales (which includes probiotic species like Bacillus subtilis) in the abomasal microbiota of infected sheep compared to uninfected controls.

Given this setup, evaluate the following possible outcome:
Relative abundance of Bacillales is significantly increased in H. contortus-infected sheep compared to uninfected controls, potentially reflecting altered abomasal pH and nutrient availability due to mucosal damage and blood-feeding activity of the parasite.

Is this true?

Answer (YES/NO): NO